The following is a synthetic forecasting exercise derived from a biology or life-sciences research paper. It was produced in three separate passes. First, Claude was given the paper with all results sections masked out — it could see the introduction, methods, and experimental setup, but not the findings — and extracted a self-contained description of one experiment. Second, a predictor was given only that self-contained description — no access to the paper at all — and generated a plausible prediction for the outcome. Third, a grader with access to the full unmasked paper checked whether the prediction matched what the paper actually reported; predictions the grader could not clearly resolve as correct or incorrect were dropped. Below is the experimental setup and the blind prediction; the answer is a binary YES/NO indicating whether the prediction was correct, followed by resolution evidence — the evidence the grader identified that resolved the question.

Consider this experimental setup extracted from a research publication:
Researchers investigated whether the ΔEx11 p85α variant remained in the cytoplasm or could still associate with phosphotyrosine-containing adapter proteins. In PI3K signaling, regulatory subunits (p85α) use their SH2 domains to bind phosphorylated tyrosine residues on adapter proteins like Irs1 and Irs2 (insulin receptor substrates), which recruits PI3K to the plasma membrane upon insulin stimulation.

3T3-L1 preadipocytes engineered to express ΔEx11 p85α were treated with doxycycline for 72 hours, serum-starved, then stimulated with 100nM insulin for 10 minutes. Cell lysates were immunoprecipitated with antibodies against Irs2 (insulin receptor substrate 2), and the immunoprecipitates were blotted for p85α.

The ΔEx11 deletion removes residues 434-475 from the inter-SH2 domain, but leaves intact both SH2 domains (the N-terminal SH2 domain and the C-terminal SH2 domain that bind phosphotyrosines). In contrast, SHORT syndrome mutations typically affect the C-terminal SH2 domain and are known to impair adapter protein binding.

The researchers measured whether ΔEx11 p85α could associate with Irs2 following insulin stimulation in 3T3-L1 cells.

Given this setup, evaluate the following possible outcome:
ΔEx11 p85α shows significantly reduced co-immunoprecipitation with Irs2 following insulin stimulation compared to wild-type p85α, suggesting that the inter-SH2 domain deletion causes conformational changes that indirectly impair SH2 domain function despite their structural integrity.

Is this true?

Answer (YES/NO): NO